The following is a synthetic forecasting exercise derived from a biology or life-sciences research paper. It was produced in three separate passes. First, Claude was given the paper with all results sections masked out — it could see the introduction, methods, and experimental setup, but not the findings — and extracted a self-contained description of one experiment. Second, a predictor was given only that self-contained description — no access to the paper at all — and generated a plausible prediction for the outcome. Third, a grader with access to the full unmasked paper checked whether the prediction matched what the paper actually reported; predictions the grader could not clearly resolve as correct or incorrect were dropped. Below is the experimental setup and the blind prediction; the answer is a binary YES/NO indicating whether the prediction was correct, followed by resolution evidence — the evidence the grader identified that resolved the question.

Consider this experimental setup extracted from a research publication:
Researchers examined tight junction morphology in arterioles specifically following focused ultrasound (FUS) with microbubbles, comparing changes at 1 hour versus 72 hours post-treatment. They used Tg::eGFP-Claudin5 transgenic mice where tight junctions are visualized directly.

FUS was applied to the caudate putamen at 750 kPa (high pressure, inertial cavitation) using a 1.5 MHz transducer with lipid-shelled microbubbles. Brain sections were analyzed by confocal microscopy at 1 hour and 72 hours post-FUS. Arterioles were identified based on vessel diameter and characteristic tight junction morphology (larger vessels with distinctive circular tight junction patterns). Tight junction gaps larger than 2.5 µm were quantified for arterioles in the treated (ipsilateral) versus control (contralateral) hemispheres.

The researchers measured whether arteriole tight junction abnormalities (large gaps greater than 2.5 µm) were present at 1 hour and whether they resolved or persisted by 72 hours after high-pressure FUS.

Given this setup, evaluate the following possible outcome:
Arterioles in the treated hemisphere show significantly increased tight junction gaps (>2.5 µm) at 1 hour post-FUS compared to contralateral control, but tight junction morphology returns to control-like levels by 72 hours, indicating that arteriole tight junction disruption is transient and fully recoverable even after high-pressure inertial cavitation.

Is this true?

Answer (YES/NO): NO